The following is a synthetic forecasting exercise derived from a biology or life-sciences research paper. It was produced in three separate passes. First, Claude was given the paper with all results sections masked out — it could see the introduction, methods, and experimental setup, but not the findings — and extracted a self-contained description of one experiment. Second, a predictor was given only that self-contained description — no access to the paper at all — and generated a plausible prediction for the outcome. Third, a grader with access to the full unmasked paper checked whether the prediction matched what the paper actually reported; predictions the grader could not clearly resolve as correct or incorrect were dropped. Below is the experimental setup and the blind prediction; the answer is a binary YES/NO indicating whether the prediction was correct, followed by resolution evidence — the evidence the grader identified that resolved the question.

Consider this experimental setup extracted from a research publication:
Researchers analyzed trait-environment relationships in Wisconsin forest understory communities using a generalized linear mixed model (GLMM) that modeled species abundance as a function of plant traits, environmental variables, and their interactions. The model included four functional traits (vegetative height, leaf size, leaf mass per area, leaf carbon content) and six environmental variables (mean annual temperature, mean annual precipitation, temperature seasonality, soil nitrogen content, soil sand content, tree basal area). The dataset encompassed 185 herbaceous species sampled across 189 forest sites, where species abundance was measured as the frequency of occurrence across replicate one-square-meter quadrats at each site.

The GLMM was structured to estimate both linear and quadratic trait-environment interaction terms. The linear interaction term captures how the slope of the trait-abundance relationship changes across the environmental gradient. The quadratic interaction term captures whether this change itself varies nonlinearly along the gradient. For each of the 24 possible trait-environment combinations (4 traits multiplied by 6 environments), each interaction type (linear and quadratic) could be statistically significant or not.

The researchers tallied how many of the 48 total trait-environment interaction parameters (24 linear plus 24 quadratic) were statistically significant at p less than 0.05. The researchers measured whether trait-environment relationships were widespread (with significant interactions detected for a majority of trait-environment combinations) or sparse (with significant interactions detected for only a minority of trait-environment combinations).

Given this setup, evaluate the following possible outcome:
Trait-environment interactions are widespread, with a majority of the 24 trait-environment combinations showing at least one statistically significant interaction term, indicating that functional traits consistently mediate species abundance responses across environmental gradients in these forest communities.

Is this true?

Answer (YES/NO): NO